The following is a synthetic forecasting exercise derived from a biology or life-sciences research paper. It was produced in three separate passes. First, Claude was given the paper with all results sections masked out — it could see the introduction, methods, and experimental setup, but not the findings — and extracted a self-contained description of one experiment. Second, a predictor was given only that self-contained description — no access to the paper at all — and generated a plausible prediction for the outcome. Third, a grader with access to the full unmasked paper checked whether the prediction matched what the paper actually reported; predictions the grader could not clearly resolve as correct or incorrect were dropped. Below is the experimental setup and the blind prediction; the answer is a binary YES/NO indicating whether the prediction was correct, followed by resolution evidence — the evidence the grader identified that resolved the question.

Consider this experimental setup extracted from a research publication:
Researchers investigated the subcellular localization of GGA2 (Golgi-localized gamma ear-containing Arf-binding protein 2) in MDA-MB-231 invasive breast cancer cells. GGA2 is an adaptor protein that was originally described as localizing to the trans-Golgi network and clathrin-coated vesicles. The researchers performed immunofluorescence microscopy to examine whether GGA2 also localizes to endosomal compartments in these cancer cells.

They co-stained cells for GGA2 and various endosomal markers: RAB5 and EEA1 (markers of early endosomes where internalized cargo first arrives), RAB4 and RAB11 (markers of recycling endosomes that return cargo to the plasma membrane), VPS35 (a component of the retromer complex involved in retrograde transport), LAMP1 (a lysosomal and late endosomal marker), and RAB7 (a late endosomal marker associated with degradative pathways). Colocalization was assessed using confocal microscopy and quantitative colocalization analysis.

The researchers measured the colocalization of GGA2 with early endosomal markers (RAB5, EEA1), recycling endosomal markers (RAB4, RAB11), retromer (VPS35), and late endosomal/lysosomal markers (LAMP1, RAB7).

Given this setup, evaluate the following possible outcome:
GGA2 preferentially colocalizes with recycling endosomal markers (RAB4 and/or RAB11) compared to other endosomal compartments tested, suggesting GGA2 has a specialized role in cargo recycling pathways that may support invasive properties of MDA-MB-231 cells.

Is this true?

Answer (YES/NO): NO